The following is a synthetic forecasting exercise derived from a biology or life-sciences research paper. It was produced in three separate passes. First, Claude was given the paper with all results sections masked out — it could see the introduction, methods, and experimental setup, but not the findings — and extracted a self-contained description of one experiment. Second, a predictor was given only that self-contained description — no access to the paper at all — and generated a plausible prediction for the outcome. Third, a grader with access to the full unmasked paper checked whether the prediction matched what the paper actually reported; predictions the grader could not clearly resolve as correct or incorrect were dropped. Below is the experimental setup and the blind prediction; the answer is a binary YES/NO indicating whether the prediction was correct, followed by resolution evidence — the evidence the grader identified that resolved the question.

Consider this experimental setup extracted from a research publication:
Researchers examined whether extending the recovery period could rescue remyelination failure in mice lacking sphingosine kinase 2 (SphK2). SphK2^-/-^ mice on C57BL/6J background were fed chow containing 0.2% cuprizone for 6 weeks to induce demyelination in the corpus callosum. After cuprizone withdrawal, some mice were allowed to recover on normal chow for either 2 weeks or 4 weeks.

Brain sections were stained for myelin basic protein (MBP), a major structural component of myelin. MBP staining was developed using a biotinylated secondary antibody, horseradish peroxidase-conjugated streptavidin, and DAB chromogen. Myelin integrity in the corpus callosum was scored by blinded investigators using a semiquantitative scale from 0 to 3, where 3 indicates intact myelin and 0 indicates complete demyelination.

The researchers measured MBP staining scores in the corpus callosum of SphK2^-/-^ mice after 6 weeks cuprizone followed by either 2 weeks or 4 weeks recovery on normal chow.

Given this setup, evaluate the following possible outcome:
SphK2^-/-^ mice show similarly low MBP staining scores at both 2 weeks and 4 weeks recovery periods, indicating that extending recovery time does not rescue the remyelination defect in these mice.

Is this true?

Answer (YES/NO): YES